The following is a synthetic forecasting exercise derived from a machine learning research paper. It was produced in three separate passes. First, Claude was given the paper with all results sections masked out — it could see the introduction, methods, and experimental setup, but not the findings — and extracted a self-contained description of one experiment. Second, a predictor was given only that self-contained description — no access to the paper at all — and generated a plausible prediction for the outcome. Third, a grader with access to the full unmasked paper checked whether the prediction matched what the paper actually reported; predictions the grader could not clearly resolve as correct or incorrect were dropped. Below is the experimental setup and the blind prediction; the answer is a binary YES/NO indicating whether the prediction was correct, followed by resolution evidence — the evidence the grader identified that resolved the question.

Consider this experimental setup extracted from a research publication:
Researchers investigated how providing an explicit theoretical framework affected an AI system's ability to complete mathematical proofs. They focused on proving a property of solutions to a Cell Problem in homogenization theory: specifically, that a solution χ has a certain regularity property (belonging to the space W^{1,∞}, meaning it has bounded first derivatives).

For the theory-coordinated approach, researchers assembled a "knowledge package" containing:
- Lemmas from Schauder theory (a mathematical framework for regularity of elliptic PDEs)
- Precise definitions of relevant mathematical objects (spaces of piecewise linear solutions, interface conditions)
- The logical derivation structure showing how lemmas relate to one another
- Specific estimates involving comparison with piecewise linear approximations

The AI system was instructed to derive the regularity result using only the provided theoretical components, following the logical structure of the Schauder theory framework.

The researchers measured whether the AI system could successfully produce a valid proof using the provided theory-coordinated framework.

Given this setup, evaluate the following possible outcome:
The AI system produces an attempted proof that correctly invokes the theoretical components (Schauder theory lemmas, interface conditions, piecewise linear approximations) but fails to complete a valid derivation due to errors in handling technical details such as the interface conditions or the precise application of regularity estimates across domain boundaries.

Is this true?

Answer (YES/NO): NO